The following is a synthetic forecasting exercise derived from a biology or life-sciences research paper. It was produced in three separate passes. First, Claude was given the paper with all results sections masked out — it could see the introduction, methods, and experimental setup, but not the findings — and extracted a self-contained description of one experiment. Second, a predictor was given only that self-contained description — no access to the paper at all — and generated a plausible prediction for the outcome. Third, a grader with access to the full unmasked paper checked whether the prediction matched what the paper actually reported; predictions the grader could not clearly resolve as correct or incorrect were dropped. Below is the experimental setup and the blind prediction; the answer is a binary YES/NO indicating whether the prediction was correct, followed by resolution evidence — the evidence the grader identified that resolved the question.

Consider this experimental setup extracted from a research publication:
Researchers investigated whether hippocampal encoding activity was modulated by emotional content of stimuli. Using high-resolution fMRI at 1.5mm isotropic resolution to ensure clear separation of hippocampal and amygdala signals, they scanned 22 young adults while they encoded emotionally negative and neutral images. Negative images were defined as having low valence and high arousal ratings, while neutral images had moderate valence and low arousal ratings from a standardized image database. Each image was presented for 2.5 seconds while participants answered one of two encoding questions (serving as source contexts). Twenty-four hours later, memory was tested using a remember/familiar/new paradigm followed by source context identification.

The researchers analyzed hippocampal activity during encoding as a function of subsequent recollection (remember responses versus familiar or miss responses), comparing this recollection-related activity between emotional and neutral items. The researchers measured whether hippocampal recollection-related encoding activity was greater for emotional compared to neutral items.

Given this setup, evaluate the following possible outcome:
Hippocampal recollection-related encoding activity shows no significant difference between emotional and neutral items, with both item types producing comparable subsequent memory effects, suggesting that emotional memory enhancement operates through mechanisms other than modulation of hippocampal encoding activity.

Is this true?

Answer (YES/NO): YES